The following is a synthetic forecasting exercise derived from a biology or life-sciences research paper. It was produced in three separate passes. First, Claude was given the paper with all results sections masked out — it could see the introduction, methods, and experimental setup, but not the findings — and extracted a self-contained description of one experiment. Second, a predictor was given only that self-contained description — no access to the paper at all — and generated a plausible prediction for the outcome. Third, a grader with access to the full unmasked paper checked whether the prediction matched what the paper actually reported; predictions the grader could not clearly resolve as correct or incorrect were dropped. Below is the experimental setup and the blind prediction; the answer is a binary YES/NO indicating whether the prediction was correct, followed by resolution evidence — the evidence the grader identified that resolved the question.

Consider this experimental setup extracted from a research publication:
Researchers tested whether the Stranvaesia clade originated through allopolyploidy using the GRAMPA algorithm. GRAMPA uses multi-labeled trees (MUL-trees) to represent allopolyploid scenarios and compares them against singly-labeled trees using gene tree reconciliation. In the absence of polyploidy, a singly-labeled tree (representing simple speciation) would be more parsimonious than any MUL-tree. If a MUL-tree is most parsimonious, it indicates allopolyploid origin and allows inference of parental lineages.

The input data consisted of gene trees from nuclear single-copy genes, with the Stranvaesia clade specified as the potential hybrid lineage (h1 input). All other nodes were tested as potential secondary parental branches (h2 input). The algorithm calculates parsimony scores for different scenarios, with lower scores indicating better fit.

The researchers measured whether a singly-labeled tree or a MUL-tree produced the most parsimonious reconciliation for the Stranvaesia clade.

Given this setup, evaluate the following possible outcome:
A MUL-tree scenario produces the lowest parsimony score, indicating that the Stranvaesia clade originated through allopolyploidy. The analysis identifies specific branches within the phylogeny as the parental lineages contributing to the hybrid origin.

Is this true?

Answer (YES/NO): YES